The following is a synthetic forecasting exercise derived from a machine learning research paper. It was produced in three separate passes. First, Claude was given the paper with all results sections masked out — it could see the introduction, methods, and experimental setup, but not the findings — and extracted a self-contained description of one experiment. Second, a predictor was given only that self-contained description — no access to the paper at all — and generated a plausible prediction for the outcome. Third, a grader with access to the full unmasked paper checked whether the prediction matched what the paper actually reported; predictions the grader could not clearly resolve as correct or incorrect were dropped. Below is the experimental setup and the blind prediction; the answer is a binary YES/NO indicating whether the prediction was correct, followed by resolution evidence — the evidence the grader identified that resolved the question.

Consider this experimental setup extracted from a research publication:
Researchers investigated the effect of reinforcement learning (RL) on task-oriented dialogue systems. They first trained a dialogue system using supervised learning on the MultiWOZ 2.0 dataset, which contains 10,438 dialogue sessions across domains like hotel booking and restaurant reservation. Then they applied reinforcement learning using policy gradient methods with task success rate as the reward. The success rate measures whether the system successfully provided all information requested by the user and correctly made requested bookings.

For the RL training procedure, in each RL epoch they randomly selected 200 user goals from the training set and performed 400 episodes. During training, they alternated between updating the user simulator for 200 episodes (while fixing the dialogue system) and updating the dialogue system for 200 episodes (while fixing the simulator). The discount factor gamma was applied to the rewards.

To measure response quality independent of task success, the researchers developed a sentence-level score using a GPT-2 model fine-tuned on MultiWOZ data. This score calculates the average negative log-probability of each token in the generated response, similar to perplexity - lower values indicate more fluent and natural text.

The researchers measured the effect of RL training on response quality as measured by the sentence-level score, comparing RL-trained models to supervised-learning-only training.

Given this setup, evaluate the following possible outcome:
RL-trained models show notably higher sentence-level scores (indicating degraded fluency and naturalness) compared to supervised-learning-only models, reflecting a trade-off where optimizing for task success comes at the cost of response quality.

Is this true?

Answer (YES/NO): YES